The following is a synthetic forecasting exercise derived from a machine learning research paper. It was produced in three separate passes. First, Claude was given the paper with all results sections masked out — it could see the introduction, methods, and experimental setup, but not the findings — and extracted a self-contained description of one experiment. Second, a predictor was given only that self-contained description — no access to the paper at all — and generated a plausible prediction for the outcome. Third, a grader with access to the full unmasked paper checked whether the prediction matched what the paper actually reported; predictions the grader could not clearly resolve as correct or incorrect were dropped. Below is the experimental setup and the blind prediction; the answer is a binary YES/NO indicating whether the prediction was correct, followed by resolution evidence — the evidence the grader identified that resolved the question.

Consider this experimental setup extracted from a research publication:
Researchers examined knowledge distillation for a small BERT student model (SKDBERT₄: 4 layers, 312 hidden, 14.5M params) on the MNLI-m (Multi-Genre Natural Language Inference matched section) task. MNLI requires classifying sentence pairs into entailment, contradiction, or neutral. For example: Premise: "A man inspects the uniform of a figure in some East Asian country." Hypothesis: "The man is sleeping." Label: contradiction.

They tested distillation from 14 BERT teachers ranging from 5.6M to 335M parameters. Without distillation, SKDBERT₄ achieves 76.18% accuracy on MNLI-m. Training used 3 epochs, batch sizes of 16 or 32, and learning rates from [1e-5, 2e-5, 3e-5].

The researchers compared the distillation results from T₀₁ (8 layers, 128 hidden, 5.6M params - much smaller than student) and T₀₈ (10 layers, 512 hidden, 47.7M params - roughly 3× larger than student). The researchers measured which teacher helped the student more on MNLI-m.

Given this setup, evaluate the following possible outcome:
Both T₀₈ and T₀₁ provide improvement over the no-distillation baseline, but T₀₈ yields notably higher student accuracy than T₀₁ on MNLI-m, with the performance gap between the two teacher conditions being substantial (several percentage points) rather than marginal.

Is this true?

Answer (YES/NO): NO